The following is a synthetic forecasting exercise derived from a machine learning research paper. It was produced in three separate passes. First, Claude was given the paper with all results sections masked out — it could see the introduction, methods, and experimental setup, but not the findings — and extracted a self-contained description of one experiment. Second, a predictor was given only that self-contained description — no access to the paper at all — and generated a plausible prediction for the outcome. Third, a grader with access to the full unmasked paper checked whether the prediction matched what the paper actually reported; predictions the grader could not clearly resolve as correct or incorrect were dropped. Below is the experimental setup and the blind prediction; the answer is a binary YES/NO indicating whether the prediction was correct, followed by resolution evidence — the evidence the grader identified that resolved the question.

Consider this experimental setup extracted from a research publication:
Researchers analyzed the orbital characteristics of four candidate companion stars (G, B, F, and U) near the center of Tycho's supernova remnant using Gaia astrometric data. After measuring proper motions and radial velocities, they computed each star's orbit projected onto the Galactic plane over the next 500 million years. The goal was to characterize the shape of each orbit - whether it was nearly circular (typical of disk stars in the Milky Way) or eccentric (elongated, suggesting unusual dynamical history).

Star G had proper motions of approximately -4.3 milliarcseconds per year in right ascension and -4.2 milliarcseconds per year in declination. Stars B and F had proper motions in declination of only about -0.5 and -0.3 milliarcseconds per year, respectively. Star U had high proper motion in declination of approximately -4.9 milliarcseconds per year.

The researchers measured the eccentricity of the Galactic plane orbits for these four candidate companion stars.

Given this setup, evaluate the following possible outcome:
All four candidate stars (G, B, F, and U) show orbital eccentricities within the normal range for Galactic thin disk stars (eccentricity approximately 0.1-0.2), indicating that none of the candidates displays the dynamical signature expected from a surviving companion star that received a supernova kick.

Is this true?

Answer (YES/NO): NO